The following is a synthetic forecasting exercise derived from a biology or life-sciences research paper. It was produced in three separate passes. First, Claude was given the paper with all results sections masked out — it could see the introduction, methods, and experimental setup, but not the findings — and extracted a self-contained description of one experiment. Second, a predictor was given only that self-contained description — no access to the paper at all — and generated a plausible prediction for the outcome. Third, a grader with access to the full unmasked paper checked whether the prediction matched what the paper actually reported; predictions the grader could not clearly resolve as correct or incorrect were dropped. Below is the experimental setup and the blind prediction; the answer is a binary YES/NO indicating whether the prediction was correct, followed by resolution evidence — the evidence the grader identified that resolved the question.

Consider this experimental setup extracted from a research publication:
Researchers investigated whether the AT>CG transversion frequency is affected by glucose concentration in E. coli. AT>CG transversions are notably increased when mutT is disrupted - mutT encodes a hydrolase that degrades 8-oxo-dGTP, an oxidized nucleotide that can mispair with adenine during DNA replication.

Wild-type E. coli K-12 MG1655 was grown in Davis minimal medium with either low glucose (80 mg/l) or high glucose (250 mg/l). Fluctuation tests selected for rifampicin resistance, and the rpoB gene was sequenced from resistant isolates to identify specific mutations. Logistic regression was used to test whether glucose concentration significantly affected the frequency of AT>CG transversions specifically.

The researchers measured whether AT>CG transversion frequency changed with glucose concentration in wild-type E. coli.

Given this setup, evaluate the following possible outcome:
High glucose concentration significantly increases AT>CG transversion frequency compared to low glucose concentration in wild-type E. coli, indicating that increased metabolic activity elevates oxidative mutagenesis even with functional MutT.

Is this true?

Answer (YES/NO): NO